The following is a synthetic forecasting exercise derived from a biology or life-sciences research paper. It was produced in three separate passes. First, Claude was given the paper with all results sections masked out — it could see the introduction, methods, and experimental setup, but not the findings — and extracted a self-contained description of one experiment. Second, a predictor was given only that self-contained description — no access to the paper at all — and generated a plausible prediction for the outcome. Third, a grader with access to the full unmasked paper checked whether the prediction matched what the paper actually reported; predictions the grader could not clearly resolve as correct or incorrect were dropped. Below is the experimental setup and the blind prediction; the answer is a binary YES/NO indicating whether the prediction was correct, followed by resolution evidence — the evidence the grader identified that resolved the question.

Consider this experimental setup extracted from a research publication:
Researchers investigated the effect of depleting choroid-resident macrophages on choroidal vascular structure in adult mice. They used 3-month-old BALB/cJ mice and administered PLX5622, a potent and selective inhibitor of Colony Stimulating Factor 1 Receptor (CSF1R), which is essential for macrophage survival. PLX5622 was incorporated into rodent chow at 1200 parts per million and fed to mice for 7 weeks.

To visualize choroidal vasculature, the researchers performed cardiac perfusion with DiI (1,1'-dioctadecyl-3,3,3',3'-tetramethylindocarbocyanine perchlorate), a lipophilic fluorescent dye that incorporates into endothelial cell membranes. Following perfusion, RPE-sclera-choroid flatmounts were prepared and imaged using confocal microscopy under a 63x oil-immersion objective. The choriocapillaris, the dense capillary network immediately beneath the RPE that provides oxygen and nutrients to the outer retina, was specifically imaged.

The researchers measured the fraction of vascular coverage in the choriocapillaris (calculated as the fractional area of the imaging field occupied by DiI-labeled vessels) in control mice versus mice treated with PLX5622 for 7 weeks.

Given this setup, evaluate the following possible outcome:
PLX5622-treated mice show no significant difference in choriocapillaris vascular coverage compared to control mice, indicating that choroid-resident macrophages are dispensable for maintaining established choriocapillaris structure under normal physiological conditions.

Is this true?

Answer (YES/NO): NO